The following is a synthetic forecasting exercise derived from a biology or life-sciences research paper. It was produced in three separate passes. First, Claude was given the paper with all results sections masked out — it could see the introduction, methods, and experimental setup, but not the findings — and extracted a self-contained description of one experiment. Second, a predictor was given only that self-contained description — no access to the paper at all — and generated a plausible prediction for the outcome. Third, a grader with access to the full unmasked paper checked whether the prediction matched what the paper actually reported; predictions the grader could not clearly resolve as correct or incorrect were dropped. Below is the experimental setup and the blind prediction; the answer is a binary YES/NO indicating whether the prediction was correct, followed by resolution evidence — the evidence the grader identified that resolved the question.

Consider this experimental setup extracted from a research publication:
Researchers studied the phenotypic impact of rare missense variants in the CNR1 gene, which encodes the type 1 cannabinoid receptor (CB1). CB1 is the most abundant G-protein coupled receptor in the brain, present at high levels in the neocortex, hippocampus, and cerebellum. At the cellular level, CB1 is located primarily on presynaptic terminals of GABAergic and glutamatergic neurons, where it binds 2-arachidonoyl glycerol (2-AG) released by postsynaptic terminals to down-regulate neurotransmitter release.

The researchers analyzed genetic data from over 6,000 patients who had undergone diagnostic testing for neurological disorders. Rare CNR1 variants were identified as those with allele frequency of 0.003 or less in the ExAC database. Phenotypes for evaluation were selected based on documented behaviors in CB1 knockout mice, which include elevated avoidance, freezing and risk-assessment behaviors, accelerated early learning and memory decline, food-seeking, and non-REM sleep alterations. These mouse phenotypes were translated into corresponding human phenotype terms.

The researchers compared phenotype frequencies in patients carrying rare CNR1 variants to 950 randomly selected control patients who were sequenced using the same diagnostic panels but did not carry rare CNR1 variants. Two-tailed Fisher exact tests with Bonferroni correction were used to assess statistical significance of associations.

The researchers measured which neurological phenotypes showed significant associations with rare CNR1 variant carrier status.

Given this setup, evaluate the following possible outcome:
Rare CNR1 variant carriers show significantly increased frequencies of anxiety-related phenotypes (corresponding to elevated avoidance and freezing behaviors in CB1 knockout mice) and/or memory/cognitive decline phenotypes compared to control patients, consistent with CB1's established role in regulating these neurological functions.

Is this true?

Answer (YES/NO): YES